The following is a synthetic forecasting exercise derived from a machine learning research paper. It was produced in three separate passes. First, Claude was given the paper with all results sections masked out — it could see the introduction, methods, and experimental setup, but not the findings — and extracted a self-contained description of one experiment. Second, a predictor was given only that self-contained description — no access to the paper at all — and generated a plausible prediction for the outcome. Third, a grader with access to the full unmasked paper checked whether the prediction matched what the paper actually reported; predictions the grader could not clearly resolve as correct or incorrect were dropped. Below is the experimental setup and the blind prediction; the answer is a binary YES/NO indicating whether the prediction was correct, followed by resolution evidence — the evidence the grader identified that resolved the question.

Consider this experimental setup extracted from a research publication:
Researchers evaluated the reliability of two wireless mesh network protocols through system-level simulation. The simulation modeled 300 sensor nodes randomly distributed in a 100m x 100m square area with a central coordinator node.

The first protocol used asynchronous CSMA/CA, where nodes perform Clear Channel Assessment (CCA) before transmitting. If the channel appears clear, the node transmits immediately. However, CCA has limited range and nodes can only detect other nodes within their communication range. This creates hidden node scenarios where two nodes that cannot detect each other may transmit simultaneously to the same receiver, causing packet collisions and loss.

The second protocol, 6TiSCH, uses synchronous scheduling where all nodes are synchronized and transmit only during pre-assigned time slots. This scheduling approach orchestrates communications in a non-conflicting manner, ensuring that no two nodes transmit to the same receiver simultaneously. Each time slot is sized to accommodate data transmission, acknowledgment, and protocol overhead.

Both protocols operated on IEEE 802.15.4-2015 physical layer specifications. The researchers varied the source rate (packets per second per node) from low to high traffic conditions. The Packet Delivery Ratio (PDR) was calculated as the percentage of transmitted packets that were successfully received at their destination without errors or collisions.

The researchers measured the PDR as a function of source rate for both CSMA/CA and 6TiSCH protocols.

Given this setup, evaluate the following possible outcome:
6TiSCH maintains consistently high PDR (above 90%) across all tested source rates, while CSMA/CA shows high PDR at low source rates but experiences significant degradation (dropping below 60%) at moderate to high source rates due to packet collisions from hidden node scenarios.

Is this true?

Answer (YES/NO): NO